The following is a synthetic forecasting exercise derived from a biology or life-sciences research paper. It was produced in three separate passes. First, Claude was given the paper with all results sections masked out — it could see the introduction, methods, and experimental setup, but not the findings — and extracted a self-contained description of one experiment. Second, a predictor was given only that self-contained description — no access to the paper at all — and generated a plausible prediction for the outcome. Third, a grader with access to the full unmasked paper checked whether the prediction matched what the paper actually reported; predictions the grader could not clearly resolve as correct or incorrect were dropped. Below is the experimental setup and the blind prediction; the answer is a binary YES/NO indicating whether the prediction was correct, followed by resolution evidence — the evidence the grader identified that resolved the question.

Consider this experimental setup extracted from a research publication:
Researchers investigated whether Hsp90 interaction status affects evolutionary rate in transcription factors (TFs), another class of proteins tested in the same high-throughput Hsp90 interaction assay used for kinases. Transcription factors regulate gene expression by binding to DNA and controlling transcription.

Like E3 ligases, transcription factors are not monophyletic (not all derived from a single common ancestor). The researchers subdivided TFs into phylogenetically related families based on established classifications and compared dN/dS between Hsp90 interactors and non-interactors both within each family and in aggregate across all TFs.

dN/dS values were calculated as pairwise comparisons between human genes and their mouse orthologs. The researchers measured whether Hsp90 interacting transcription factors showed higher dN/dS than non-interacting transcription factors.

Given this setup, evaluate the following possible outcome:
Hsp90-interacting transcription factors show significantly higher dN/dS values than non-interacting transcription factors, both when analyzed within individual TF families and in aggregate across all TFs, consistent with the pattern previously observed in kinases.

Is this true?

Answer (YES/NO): NO